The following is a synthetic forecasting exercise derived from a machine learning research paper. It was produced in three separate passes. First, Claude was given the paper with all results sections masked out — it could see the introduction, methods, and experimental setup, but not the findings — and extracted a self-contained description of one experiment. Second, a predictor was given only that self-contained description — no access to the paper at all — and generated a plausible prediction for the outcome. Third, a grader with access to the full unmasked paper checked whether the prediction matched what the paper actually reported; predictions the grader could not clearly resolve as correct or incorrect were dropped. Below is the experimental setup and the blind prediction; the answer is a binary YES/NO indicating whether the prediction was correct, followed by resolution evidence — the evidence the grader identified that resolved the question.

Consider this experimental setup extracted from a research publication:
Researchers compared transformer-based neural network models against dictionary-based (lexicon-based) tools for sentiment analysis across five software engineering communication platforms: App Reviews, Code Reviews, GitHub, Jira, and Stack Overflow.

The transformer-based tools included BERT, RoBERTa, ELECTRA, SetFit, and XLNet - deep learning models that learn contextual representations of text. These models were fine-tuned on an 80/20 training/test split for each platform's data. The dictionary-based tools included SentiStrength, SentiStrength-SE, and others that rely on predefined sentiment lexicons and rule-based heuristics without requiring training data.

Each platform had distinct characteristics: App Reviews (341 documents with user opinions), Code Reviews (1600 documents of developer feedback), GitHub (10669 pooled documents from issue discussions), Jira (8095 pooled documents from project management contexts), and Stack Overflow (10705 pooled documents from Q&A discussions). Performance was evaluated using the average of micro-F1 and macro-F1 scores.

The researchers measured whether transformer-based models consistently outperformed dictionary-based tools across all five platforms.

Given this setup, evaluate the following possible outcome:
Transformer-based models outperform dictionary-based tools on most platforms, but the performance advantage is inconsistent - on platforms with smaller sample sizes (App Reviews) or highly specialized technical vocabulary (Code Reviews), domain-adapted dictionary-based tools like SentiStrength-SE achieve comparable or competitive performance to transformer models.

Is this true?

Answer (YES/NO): NO